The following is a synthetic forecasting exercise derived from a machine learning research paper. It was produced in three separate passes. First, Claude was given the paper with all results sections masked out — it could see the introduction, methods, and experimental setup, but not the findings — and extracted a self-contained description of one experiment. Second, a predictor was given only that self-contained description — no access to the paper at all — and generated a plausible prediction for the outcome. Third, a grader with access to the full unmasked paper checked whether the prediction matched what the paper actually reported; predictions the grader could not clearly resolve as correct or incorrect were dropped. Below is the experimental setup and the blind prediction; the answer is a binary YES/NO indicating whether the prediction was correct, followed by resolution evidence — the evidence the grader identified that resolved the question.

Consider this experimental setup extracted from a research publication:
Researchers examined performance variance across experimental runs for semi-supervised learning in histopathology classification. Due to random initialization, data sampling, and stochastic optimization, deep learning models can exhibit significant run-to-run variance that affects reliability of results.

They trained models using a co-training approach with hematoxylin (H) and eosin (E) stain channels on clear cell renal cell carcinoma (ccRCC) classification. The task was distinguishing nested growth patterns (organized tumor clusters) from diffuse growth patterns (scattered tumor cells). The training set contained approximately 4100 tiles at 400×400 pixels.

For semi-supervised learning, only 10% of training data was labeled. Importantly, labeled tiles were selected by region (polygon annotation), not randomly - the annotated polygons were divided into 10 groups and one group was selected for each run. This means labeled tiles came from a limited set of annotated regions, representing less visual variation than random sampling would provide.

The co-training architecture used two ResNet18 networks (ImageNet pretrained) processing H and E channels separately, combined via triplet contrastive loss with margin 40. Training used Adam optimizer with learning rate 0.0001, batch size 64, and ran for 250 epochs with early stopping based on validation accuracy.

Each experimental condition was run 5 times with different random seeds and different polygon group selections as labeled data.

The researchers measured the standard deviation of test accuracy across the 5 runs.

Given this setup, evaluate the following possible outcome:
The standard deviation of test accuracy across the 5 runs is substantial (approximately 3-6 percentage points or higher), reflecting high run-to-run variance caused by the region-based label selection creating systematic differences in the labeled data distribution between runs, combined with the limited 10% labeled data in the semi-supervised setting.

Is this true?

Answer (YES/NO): NO